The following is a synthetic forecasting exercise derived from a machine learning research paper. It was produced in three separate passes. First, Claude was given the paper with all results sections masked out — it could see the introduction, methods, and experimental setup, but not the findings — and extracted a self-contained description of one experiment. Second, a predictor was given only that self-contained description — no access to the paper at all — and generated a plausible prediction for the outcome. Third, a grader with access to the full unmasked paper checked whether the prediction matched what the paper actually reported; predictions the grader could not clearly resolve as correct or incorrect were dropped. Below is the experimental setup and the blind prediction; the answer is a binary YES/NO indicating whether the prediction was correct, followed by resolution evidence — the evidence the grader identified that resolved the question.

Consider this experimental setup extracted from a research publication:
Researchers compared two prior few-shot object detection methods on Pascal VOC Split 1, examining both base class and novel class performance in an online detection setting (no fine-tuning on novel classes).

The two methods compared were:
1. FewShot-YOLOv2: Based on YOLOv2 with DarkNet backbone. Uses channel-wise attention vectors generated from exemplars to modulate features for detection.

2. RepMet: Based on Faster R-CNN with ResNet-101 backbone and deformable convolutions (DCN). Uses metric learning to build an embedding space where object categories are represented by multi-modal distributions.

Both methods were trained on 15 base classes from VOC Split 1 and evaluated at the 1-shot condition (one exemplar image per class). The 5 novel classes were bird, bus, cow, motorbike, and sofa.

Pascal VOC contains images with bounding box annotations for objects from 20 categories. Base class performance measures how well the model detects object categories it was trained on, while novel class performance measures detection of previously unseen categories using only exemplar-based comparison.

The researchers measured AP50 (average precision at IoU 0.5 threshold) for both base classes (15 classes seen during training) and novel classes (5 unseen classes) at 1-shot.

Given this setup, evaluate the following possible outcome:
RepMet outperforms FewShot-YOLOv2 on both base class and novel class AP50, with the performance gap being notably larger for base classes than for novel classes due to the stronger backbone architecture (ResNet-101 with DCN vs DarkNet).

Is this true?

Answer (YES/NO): NO